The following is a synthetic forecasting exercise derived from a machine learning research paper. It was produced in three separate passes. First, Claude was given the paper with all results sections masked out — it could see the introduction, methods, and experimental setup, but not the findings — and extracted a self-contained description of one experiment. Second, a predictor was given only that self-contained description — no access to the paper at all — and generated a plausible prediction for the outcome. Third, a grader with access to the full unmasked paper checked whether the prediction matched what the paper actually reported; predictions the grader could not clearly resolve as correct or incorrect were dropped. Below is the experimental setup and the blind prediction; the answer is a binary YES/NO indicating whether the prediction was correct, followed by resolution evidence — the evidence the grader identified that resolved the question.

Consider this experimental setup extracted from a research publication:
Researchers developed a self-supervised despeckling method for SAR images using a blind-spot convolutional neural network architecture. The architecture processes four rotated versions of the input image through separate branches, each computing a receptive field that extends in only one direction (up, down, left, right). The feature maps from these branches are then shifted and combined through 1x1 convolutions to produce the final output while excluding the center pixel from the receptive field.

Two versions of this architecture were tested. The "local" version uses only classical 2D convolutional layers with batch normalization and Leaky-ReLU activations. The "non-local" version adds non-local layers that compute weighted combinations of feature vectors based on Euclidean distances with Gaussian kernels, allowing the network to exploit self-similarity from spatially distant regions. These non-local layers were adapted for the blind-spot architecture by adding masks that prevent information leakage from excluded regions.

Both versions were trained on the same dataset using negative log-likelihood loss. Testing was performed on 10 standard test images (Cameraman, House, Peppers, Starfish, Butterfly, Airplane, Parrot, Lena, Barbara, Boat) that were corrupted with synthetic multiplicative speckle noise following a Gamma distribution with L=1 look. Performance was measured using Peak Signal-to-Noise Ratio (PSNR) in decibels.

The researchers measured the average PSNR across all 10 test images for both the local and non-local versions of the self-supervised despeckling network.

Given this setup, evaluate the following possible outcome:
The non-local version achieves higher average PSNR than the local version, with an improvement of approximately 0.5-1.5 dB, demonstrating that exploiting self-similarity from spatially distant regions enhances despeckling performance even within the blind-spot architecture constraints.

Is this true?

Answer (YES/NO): NO